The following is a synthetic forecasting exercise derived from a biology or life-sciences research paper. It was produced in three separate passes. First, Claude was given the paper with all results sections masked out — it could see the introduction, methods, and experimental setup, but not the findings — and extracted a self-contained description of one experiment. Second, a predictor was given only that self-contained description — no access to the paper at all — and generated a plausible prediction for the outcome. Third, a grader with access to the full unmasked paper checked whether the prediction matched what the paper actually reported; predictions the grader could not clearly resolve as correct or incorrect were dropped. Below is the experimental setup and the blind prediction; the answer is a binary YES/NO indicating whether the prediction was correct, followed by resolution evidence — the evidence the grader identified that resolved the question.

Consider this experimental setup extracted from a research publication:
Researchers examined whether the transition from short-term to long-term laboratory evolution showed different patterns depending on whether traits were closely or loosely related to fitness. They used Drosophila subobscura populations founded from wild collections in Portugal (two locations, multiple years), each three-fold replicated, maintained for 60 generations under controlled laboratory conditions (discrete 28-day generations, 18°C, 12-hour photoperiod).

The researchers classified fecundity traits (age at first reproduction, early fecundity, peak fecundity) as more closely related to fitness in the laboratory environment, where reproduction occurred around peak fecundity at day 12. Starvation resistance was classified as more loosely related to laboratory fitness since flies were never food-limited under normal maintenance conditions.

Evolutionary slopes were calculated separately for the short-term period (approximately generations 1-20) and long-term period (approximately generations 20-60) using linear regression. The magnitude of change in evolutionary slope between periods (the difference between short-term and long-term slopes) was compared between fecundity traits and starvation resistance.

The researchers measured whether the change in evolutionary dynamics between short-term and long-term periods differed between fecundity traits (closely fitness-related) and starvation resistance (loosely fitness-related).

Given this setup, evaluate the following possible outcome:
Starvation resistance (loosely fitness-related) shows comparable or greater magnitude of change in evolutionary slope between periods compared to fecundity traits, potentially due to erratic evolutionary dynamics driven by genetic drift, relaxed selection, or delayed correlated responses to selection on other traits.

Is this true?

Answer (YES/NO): NO